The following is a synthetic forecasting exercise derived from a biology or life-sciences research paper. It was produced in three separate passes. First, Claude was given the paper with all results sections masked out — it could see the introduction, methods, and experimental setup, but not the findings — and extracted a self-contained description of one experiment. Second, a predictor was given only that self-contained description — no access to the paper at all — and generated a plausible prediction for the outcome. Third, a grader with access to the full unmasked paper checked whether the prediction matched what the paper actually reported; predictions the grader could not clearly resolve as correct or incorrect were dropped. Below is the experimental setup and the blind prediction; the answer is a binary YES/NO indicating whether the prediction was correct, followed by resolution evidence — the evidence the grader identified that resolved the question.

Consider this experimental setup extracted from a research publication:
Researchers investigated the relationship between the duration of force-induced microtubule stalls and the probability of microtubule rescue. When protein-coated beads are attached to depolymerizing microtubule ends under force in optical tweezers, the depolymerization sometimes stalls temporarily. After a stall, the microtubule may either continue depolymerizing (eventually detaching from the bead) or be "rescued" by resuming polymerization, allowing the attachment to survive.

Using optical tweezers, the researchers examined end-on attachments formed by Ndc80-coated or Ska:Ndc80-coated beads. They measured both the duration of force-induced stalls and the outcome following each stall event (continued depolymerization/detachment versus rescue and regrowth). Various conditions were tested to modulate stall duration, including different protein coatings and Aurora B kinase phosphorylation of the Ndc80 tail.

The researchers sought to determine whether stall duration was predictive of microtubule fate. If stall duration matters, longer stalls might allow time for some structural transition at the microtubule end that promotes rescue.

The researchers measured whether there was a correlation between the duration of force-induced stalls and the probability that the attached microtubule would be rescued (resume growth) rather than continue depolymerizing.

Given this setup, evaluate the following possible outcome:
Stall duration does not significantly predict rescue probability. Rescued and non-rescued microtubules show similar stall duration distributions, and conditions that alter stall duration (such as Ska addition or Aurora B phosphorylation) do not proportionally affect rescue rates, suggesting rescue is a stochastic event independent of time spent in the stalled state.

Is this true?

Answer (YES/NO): NO